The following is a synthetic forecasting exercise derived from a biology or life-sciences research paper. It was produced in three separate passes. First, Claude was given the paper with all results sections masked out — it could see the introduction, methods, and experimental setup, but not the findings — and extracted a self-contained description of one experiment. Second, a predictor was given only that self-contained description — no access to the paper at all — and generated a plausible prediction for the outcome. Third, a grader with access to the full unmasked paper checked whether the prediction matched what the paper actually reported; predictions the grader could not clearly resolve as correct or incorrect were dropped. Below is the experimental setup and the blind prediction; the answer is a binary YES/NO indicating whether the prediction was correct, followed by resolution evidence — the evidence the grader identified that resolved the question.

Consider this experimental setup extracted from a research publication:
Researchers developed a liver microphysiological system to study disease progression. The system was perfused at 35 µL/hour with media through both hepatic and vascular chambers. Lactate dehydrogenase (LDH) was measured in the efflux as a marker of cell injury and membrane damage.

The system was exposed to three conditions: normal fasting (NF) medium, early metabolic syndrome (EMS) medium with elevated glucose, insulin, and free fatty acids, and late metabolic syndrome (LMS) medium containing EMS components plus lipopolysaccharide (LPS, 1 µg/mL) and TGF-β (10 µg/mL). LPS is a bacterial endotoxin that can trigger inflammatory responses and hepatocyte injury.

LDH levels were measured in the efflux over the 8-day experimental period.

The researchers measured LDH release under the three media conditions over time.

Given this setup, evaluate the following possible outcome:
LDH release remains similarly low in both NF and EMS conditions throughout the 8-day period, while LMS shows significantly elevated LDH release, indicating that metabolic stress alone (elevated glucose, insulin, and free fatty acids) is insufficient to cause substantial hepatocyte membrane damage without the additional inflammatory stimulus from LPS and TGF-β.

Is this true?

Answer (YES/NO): NO